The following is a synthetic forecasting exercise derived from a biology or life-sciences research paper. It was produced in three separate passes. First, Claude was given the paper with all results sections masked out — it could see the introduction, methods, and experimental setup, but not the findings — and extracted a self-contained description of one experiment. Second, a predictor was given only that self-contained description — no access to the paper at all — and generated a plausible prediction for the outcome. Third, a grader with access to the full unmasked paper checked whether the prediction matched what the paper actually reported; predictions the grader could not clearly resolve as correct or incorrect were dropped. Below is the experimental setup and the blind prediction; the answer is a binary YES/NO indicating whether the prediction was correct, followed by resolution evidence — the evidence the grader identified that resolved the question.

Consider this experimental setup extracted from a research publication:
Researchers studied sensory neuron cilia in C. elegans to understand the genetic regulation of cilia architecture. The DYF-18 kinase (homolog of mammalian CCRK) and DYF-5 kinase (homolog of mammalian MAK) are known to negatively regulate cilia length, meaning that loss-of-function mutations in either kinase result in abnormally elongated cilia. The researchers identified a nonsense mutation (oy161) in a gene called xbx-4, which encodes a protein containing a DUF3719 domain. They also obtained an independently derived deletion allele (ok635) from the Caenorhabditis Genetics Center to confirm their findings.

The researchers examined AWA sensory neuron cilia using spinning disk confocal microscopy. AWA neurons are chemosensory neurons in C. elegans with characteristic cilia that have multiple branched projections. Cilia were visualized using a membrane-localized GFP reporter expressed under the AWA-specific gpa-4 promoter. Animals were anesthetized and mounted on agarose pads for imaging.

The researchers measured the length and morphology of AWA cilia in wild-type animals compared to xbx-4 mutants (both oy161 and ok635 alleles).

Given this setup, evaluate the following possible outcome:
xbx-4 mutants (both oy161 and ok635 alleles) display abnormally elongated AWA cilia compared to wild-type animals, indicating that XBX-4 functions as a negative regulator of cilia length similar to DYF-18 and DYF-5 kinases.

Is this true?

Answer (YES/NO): YES